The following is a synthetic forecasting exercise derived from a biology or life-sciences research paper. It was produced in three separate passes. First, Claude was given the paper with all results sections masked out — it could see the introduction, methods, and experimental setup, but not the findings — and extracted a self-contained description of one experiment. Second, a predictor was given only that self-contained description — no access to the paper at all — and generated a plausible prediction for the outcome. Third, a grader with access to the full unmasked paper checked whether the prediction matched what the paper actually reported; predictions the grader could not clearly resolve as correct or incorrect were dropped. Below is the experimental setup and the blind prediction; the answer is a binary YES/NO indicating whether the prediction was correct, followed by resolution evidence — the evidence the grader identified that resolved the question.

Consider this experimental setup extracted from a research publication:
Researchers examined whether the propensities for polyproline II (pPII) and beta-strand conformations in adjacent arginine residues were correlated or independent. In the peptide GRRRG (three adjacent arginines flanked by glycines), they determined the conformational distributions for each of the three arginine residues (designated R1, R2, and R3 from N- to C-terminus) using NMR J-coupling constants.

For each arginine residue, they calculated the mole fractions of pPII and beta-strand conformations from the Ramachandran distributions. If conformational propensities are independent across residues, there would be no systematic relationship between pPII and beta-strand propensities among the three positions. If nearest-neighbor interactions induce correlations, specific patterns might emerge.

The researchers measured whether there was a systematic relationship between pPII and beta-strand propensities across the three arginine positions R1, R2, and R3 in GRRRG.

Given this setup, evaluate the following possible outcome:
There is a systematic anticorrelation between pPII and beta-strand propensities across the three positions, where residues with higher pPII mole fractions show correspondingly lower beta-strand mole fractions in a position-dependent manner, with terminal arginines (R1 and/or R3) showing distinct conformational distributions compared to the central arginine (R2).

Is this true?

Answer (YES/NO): YES